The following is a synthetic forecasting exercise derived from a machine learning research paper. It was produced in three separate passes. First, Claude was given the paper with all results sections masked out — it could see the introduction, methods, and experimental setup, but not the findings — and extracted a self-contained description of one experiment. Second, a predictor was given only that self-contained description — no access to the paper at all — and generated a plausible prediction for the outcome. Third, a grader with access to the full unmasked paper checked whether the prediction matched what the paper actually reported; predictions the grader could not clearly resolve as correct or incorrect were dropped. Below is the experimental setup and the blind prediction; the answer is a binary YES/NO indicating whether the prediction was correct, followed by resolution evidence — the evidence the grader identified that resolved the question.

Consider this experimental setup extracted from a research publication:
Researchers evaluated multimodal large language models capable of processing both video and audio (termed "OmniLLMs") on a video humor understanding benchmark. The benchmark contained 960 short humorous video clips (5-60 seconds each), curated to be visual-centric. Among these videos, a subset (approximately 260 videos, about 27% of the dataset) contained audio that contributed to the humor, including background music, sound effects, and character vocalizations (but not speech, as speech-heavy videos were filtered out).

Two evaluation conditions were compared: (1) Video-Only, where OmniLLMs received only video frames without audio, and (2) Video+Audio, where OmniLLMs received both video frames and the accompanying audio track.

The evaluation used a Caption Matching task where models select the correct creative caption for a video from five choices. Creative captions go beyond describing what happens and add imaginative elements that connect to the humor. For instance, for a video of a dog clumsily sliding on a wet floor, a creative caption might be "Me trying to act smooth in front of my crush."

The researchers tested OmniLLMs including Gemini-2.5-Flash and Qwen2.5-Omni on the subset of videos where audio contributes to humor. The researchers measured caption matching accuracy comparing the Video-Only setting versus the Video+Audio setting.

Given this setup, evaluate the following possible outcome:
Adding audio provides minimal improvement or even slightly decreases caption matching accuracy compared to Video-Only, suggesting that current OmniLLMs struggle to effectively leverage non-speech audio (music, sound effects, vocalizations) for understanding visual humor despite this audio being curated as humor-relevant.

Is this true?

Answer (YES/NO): NO